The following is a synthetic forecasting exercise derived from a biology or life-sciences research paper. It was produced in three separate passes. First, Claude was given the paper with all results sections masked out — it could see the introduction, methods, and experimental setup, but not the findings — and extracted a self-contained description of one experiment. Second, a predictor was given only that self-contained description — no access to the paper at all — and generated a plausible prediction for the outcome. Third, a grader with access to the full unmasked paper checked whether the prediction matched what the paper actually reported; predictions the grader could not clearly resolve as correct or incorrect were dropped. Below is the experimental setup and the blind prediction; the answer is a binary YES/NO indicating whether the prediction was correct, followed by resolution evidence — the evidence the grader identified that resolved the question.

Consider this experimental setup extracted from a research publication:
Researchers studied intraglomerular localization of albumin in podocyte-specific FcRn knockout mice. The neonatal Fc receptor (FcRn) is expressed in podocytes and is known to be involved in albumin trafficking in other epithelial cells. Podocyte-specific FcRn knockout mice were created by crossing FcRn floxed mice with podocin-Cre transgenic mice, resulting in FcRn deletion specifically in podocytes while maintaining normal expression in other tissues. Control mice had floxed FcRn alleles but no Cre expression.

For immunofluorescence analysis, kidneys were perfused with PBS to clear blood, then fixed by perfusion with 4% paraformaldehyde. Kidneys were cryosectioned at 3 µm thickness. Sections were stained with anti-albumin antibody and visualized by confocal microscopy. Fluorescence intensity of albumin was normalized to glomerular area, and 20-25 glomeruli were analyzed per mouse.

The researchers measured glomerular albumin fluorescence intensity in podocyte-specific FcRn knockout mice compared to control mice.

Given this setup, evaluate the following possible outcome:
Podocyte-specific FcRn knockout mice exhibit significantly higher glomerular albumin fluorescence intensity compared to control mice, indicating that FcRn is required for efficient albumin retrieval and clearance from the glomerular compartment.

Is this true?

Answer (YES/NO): NO